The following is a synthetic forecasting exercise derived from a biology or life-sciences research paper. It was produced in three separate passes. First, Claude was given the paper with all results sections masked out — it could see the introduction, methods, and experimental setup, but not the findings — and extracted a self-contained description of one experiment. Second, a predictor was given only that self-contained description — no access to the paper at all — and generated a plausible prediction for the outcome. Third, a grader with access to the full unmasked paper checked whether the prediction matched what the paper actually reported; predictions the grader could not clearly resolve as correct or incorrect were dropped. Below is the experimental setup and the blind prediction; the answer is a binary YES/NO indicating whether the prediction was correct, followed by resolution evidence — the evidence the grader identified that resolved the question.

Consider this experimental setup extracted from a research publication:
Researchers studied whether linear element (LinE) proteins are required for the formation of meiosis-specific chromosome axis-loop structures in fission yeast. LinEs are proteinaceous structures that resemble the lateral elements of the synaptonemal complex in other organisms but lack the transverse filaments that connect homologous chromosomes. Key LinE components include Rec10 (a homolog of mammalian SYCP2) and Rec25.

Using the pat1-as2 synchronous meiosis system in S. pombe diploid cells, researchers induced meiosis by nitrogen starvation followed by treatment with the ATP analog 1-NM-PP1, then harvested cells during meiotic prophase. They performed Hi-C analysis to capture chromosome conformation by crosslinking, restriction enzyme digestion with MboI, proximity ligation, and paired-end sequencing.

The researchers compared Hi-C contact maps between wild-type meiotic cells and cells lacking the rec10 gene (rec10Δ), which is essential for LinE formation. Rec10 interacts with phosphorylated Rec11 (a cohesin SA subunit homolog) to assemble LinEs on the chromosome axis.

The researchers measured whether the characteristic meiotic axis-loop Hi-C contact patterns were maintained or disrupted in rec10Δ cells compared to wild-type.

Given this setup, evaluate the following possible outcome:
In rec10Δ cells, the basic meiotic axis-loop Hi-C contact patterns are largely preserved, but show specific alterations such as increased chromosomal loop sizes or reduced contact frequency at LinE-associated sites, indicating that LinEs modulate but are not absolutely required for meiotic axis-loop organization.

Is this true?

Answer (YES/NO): NO